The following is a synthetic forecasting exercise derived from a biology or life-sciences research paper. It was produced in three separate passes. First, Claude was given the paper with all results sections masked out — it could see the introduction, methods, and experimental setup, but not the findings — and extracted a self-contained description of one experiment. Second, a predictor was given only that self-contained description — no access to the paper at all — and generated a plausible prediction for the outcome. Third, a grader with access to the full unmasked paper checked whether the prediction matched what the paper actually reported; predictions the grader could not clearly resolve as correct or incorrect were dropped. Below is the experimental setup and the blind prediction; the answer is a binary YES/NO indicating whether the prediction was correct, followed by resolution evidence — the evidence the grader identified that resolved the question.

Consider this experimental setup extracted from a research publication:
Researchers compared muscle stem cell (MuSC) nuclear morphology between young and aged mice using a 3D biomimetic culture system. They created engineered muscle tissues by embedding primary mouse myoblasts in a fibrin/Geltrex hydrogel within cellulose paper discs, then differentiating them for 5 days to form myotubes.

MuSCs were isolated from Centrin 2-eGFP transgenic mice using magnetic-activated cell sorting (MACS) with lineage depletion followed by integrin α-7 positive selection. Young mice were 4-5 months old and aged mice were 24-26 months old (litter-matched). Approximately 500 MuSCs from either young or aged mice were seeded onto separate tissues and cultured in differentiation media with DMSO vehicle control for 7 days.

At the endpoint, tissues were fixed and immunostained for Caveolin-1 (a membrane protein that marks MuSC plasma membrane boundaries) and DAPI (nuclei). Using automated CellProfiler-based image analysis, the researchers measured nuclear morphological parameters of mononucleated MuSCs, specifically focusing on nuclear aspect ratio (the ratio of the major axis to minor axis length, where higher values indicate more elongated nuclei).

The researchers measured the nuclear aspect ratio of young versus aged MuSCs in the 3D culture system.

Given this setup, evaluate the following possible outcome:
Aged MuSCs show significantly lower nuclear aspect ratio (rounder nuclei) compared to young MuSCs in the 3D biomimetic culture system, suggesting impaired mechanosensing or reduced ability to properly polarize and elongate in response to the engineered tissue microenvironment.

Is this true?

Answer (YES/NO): YES